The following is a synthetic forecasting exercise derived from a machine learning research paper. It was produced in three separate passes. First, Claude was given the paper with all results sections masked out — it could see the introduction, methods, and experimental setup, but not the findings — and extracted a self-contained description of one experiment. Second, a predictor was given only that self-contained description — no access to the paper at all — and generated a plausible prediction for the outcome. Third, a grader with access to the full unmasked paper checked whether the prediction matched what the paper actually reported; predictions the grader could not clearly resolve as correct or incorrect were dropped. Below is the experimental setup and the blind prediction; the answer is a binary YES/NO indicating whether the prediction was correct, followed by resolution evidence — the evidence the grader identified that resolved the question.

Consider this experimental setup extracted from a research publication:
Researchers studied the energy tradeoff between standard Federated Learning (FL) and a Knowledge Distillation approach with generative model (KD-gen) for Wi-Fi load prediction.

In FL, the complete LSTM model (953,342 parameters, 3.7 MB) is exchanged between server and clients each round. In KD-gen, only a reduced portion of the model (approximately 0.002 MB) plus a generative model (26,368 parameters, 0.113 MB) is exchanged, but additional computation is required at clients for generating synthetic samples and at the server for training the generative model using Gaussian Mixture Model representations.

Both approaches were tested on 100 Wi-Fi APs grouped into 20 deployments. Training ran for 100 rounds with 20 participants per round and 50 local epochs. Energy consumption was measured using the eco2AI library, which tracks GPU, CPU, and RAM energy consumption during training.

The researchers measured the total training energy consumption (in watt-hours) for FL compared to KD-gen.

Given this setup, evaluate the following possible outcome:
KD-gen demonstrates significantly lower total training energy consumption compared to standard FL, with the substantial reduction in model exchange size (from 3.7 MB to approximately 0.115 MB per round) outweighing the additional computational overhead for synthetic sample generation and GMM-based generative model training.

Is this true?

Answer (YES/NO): NO